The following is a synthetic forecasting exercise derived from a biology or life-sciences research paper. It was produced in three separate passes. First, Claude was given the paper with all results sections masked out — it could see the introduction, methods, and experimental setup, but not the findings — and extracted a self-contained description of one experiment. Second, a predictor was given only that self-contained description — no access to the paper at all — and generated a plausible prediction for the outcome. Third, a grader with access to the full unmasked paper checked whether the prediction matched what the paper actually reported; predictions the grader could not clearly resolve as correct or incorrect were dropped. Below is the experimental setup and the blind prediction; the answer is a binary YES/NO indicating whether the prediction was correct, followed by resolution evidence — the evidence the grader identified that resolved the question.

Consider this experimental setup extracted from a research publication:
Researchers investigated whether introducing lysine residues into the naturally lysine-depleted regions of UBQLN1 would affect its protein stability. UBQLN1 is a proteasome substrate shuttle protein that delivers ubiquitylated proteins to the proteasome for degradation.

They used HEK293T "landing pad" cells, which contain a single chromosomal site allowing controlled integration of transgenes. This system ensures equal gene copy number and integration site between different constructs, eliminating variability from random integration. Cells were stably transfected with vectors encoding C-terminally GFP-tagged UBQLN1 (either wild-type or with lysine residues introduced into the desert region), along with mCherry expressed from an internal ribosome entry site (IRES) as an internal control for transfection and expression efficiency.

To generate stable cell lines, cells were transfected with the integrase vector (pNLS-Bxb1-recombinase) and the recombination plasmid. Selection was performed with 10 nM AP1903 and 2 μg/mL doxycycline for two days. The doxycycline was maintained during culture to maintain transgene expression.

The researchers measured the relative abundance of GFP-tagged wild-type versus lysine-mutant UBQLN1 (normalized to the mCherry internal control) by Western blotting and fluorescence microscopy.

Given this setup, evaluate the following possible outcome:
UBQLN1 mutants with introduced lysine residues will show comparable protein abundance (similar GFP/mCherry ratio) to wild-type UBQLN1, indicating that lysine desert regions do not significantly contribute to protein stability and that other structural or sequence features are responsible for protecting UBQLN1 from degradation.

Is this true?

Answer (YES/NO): NO